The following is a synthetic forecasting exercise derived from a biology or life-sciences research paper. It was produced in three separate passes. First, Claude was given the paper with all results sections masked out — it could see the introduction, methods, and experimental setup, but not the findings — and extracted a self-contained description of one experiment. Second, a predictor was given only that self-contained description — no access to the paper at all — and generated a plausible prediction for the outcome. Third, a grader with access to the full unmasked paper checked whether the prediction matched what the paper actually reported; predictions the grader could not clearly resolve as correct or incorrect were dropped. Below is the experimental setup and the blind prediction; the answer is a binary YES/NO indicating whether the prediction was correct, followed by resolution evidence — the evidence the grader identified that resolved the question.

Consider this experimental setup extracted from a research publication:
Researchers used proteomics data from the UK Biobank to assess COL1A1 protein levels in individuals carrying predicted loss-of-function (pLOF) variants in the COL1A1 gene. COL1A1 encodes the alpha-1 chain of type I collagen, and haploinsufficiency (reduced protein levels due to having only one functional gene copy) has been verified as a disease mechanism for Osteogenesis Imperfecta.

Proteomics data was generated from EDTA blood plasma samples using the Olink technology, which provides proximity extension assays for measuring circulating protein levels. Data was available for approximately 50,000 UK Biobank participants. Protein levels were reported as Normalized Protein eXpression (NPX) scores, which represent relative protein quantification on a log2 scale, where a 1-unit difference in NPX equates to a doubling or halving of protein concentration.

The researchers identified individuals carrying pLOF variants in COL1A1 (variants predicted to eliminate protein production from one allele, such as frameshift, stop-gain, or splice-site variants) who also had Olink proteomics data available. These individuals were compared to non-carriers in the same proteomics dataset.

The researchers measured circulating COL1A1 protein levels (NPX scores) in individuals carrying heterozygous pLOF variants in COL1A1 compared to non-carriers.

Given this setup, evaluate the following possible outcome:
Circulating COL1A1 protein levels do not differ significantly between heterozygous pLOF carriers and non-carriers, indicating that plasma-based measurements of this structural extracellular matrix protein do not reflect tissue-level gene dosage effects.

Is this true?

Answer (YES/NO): NO